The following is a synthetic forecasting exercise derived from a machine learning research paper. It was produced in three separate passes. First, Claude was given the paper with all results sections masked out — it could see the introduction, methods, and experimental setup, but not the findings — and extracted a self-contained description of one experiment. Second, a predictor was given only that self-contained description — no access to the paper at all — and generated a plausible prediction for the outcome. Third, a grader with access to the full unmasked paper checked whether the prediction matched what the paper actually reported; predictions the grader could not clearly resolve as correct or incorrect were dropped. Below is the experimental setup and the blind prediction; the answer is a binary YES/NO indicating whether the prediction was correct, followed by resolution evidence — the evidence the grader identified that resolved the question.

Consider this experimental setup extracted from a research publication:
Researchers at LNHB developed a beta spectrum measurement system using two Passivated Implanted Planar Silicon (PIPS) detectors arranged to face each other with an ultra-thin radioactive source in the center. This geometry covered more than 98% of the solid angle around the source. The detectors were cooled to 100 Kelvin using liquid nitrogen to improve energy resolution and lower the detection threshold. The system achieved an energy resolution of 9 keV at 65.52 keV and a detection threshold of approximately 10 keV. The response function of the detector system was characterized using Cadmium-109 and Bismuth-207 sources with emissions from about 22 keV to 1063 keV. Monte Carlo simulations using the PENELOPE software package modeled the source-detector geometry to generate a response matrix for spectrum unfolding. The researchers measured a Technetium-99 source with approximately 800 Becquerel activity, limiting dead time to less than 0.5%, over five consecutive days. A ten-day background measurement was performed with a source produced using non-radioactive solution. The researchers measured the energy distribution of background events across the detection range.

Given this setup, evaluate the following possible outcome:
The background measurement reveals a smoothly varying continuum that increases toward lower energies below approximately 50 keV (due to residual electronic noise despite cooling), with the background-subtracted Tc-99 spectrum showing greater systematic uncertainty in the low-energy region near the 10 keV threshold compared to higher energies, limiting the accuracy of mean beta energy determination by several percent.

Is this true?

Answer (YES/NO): NO